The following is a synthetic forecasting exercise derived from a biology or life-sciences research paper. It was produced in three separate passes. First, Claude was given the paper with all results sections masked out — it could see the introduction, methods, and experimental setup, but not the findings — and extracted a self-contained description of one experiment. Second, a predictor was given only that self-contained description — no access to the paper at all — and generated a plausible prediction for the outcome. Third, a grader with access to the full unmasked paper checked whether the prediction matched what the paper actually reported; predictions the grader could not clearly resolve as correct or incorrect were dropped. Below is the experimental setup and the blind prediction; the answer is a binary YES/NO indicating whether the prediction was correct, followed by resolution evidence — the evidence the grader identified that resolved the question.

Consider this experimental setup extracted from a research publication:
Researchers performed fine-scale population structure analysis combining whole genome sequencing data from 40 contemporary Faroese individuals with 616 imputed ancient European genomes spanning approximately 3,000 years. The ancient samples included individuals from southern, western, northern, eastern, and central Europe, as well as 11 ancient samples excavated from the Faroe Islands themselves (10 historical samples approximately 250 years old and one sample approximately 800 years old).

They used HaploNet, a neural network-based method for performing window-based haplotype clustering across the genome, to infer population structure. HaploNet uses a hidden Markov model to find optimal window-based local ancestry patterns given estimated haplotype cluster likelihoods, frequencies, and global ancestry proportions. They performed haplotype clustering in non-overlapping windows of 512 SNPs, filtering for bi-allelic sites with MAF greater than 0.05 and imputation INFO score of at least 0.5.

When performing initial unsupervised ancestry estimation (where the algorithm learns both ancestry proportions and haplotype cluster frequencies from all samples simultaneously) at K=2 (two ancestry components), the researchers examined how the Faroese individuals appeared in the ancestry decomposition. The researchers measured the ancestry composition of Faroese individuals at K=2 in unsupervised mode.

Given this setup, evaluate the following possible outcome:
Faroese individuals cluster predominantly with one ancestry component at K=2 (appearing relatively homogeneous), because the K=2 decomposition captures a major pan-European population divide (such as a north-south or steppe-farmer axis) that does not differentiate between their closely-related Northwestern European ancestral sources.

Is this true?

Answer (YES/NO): NO